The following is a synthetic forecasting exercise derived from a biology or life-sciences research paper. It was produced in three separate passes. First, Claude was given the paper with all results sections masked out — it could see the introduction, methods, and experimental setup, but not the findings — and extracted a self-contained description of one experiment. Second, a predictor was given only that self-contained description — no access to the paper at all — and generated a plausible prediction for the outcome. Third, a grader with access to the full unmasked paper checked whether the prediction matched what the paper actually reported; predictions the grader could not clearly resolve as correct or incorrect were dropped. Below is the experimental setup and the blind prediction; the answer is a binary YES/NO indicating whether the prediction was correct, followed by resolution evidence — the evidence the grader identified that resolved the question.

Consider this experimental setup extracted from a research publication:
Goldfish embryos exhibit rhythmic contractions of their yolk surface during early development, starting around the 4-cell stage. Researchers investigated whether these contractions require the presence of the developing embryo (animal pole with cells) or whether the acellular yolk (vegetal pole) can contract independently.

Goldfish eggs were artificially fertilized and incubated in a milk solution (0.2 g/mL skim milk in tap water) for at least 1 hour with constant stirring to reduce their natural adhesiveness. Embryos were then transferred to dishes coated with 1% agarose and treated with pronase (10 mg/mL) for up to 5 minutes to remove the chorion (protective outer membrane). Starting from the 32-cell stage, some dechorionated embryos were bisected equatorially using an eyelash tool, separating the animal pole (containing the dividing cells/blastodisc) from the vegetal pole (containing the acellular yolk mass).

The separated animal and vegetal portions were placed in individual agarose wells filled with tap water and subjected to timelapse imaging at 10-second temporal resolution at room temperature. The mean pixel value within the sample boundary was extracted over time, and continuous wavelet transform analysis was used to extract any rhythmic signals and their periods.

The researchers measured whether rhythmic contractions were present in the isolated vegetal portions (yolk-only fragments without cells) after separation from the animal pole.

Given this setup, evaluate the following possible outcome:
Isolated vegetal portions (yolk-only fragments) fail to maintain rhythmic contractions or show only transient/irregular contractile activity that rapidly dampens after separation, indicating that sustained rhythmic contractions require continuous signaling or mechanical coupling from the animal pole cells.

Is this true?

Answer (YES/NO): NO